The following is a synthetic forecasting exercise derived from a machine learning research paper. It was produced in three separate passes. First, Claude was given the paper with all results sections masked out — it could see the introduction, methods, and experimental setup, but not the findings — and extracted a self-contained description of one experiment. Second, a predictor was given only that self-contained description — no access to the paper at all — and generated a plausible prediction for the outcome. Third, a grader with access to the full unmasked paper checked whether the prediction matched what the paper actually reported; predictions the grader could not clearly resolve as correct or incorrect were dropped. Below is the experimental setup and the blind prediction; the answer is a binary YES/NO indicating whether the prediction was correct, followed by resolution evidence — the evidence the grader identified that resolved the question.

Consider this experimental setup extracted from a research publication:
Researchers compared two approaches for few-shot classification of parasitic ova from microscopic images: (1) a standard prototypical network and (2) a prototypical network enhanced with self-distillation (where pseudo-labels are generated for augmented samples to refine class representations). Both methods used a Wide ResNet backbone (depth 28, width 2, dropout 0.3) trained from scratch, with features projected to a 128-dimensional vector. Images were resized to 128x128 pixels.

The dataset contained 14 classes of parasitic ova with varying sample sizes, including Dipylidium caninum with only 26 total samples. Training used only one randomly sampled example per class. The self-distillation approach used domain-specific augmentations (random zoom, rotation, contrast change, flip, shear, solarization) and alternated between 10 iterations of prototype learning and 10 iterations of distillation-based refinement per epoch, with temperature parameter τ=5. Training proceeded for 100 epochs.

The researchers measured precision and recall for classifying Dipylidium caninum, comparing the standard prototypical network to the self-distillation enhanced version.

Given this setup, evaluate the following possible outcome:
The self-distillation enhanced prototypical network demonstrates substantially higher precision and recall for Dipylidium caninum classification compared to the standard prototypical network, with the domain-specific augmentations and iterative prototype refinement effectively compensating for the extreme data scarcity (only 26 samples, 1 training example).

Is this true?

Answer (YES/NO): NO